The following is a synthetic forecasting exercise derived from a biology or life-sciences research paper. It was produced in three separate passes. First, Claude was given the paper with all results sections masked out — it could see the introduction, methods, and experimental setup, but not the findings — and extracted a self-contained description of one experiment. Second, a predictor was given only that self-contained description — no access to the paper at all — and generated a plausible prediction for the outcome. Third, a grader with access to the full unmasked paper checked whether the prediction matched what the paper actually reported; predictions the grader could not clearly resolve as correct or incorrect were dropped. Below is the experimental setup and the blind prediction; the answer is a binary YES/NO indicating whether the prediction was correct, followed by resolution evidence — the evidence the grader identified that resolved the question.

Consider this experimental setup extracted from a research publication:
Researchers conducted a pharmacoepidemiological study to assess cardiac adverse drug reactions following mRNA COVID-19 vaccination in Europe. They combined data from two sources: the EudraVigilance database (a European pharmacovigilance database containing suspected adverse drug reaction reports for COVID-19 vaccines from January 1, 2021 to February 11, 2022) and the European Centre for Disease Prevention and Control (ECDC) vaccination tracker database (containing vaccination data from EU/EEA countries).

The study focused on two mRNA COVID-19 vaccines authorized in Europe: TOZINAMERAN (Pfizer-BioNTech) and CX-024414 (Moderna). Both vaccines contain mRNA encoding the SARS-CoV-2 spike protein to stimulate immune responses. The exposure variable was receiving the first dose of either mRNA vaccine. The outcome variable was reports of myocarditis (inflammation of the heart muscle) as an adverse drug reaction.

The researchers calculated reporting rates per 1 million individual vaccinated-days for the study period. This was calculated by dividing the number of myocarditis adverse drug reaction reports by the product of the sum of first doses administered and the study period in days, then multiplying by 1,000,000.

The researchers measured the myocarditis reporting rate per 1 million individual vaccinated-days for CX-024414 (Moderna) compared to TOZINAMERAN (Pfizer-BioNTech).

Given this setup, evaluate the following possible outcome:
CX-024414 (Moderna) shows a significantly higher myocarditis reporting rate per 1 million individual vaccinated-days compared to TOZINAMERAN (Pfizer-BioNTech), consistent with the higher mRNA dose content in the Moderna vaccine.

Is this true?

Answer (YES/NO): YES